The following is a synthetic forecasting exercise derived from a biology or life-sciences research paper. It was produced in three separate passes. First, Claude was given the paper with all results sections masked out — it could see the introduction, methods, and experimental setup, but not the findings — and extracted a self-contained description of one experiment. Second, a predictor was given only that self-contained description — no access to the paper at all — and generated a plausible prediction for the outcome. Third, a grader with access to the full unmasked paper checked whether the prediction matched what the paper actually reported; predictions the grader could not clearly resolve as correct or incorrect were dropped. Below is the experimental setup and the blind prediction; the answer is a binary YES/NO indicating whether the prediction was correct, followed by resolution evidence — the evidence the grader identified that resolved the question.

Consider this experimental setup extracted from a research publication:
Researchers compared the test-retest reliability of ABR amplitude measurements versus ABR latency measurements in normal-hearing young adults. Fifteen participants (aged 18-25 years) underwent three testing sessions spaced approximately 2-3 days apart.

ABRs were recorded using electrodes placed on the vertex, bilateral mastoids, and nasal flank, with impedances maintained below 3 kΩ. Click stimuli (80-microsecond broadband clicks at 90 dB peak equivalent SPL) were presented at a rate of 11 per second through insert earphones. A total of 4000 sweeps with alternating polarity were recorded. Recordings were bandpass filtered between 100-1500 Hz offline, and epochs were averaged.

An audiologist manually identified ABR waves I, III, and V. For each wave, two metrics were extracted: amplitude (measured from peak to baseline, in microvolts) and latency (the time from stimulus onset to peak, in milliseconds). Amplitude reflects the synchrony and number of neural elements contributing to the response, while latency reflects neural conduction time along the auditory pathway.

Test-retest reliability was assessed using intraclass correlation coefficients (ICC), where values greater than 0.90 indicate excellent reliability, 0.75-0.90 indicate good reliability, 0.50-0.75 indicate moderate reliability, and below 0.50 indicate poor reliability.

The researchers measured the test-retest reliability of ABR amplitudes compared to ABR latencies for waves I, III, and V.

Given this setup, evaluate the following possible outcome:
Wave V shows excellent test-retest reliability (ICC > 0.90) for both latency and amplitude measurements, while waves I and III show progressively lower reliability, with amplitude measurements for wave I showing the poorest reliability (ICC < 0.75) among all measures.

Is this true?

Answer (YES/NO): NO